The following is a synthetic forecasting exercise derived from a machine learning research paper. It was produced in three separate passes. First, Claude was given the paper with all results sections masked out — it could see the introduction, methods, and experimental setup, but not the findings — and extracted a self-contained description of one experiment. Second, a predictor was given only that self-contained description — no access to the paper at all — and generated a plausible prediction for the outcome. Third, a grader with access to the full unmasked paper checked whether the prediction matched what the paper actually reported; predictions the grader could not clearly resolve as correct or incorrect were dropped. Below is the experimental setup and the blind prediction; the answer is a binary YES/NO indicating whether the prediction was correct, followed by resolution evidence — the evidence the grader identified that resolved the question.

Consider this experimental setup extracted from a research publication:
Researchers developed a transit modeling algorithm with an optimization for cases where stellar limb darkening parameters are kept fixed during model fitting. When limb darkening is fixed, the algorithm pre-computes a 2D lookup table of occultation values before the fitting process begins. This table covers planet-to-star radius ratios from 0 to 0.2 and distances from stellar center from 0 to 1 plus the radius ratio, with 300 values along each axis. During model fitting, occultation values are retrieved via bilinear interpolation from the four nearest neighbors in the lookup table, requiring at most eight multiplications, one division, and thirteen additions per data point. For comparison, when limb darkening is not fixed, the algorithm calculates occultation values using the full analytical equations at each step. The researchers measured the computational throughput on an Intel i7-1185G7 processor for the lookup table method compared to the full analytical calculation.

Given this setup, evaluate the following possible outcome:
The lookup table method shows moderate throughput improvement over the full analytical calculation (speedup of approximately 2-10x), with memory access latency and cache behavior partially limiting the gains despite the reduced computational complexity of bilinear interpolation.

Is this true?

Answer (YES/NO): NO